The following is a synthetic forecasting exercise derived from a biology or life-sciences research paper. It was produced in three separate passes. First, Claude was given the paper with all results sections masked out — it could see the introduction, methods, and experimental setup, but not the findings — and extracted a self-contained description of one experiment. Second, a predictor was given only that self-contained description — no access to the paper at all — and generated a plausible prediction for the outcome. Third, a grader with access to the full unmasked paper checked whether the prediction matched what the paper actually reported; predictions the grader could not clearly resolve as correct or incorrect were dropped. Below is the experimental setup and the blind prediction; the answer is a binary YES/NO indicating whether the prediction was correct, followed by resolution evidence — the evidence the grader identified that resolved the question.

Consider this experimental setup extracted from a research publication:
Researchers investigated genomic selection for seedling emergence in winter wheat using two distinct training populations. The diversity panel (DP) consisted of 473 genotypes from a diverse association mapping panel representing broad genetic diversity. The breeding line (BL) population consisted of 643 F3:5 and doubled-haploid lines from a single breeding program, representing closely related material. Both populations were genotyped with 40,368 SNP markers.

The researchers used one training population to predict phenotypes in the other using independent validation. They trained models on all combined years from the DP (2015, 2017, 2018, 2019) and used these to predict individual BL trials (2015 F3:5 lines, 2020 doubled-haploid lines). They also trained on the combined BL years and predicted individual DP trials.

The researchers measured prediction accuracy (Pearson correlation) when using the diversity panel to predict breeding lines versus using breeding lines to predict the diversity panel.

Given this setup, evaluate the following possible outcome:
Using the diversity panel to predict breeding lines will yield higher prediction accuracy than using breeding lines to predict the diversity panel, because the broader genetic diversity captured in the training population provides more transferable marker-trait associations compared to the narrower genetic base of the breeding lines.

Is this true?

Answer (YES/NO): NO